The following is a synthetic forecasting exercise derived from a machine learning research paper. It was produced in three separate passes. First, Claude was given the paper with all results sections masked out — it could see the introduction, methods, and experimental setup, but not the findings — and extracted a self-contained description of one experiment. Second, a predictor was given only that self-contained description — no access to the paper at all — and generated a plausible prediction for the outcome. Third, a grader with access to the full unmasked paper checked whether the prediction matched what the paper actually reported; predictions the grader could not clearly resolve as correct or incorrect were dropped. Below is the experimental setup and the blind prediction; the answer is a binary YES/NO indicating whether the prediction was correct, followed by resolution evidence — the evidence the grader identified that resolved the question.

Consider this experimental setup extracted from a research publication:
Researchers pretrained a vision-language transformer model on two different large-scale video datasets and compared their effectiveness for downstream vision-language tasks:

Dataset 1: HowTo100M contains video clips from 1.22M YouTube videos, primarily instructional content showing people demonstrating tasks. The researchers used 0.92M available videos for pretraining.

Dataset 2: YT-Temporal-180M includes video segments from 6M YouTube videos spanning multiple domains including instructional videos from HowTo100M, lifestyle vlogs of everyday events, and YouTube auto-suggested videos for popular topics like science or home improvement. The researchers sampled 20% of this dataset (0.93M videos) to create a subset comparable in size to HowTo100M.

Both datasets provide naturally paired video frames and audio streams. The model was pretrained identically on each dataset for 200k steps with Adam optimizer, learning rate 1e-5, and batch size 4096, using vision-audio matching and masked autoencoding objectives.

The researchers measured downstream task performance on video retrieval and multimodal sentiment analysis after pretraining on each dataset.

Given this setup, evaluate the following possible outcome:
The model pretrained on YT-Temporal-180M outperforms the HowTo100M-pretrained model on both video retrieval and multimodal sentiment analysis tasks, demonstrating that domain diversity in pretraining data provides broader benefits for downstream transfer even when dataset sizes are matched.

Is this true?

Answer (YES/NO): YES